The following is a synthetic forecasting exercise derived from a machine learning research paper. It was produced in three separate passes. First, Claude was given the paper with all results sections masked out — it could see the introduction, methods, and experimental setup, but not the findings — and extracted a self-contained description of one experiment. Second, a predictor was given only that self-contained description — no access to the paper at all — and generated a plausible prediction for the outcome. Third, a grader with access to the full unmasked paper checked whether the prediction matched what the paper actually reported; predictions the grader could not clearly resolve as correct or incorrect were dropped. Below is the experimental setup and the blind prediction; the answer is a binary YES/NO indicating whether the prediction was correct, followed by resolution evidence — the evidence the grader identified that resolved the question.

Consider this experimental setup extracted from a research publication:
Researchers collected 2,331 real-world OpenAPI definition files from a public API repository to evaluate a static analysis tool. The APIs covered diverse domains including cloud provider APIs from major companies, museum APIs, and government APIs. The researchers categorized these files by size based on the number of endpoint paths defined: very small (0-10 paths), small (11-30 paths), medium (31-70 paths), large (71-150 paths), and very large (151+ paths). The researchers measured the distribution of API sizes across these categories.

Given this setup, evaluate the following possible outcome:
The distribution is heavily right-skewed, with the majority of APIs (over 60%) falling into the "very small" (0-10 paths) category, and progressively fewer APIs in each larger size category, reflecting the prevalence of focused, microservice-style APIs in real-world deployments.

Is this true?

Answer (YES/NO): YES